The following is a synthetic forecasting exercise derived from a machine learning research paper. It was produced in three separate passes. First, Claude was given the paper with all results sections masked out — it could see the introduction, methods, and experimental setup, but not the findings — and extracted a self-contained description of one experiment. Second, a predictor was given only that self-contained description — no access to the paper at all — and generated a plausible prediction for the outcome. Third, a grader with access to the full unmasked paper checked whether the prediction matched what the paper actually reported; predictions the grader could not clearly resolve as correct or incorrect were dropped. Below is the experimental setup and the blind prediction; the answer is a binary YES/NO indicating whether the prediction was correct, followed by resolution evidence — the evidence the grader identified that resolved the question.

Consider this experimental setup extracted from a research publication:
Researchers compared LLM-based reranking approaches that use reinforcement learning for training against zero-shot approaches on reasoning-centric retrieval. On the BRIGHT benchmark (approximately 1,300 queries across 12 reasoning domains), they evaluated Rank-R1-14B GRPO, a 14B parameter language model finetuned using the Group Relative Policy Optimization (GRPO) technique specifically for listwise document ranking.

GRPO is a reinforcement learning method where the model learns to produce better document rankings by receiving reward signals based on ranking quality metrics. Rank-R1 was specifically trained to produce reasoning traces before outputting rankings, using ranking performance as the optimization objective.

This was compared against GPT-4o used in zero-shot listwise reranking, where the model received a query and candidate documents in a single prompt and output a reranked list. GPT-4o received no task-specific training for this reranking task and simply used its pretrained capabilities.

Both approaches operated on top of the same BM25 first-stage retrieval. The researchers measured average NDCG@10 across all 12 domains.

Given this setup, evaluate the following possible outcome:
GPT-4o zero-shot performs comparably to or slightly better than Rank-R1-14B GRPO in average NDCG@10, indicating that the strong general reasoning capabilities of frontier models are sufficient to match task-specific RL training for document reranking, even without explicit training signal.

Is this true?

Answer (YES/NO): NO